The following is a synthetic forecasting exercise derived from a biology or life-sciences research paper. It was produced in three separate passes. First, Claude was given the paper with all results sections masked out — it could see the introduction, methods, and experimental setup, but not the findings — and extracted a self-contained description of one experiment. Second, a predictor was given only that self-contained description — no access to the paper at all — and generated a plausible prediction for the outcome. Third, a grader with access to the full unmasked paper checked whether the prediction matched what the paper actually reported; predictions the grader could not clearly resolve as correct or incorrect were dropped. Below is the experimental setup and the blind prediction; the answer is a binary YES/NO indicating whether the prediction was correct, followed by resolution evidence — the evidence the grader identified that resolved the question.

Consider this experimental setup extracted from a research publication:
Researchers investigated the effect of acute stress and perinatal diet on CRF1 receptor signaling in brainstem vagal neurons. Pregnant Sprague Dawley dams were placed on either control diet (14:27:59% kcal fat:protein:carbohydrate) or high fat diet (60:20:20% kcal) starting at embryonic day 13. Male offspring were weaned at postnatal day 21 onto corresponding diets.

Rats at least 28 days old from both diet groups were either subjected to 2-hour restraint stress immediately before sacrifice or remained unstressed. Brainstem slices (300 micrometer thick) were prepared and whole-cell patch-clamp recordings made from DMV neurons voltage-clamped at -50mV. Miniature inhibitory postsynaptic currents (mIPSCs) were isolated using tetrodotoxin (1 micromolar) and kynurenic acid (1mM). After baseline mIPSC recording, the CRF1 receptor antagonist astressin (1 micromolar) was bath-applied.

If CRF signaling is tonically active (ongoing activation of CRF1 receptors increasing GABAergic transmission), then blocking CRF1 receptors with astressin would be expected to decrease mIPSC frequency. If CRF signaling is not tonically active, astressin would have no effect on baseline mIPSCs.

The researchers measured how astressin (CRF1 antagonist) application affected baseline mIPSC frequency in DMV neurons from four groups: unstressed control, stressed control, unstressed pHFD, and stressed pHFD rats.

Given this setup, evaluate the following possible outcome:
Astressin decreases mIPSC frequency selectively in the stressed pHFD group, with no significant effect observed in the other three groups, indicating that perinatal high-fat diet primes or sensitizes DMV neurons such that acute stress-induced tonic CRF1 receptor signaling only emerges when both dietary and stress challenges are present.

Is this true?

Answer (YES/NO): NO